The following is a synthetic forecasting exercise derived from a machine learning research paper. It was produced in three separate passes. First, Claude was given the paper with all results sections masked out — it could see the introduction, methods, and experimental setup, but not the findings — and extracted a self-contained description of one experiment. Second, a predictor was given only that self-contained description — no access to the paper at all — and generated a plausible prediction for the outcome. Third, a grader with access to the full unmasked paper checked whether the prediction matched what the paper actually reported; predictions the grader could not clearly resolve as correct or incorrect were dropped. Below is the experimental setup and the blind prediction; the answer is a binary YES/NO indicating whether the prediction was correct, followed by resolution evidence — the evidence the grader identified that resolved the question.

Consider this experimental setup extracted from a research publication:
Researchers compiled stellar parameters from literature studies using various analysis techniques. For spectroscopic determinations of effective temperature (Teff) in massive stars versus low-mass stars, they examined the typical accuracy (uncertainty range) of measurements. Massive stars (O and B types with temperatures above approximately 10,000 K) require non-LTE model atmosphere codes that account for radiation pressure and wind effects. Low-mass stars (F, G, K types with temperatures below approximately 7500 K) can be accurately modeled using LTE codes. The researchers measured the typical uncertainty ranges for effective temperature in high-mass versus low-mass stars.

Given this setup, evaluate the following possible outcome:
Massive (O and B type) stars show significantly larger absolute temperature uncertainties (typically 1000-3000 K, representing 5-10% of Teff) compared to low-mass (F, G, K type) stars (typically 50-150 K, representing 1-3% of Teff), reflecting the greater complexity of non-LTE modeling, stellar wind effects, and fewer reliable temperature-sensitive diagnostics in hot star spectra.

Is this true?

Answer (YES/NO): NO